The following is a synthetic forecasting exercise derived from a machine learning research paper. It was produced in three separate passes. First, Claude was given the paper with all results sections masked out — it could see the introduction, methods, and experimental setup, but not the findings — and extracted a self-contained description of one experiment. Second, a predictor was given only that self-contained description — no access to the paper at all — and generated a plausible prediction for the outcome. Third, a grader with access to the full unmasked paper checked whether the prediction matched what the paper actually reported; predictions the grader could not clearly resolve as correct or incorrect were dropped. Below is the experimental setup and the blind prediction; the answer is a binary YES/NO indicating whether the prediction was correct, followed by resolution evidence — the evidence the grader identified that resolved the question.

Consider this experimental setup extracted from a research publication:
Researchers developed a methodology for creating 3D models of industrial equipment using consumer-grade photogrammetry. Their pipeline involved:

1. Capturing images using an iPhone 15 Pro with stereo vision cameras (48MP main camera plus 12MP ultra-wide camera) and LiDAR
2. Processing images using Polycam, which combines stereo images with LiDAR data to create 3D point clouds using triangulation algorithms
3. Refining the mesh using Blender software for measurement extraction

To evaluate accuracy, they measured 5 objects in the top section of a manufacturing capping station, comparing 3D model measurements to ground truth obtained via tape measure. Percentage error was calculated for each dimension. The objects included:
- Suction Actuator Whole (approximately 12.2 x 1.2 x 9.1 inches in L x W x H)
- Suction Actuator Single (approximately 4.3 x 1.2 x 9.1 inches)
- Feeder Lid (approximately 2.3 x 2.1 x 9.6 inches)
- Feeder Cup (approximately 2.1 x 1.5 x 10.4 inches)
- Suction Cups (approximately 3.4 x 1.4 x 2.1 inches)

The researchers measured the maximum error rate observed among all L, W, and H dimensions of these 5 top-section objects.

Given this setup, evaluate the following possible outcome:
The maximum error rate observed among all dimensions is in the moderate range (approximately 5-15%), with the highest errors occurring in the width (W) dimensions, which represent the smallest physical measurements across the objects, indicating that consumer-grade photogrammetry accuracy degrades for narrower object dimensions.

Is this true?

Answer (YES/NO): NO